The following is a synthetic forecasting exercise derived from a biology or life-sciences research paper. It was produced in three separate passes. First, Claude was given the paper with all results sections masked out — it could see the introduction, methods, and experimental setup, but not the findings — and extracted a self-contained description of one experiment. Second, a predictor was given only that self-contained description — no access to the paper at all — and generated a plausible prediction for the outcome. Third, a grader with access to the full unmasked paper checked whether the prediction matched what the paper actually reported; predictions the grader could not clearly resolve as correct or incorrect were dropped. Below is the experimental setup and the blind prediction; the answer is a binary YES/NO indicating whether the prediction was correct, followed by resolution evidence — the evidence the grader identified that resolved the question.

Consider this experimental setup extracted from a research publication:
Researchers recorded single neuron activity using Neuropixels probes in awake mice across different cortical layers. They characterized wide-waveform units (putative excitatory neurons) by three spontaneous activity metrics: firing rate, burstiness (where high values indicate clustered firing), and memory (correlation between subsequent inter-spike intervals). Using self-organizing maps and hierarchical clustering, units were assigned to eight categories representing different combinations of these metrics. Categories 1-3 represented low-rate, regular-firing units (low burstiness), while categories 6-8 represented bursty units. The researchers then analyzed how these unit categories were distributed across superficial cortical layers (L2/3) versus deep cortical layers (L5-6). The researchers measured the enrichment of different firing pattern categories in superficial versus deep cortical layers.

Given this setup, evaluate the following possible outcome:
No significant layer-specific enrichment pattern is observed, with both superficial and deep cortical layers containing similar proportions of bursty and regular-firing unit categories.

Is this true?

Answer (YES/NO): NO